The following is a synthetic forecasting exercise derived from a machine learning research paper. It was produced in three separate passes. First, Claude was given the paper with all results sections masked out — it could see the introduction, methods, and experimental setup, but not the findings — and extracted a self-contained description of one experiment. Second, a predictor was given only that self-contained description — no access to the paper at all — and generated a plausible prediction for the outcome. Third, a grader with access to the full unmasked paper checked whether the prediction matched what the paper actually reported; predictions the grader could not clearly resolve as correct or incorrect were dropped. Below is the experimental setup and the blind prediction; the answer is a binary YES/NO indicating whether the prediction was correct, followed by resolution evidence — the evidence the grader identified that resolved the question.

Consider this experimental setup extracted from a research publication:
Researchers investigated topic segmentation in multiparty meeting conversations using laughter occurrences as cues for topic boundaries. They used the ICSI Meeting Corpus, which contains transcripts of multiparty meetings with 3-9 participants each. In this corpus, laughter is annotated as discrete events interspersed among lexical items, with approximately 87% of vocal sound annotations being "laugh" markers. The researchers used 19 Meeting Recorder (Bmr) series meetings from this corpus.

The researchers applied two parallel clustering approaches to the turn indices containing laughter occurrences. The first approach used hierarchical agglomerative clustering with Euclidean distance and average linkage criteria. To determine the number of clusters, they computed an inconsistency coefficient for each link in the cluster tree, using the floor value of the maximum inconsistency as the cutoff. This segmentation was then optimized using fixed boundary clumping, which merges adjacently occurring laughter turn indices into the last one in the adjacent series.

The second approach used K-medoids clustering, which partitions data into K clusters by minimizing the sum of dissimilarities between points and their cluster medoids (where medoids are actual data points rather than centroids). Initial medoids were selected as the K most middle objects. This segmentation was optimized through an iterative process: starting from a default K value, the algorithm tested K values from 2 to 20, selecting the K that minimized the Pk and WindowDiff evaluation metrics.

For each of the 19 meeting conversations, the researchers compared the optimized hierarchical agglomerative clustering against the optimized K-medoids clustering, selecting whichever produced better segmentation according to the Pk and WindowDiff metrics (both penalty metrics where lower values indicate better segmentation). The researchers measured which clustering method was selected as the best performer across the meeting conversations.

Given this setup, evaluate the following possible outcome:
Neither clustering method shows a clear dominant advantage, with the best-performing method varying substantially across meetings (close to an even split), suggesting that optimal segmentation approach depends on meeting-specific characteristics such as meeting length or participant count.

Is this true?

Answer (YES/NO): NO